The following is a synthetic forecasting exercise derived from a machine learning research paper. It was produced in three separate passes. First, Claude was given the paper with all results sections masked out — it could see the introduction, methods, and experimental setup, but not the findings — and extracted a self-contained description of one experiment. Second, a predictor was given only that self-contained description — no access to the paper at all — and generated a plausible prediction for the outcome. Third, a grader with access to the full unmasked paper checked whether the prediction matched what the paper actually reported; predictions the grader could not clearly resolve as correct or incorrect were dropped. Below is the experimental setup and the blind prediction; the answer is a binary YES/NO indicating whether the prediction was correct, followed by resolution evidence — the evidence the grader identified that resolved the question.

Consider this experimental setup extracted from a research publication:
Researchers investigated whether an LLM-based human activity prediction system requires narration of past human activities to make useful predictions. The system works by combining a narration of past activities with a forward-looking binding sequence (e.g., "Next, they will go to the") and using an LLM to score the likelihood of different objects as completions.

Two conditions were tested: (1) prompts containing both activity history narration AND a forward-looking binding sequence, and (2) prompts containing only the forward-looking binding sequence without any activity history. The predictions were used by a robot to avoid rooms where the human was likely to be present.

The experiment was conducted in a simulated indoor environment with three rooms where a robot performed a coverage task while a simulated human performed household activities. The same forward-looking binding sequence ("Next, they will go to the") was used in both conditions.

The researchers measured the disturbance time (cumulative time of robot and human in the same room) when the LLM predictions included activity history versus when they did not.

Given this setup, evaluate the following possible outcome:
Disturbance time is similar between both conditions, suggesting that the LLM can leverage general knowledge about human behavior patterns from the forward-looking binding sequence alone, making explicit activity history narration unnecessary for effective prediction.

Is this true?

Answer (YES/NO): NO